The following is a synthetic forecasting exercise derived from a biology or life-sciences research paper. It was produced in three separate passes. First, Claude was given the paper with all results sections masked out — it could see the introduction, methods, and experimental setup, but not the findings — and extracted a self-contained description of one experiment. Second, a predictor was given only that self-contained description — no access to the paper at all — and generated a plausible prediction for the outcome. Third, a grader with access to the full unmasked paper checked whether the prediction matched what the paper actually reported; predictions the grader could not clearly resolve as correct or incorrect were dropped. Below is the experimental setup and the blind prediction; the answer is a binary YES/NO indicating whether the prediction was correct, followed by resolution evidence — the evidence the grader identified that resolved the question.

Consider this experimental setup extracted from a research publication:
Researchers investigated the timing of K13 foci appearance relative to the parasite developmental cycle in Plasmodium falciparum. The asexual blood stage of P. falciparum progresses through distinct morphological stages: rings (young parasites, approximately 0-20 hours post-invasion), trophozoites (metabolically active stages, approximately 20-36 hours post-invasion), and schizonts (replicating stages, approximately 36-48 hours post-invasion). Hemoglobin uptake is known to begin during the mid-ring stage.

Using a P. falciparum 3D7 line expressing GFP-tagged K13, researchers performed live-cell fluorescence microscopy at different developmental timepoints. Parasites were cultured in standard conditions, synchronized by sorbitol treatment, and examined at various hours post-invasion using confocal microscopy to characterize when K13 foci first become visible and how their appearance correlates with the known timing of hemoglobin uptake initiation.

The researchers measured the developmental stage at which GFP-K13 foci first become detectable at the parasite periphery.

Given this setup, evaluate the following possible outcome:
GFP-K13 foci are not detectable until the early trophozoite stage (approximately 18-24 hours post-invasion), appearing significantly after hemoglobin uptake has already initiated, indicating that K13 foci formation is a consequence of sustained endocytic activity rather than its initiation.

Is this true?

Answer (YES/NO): NO